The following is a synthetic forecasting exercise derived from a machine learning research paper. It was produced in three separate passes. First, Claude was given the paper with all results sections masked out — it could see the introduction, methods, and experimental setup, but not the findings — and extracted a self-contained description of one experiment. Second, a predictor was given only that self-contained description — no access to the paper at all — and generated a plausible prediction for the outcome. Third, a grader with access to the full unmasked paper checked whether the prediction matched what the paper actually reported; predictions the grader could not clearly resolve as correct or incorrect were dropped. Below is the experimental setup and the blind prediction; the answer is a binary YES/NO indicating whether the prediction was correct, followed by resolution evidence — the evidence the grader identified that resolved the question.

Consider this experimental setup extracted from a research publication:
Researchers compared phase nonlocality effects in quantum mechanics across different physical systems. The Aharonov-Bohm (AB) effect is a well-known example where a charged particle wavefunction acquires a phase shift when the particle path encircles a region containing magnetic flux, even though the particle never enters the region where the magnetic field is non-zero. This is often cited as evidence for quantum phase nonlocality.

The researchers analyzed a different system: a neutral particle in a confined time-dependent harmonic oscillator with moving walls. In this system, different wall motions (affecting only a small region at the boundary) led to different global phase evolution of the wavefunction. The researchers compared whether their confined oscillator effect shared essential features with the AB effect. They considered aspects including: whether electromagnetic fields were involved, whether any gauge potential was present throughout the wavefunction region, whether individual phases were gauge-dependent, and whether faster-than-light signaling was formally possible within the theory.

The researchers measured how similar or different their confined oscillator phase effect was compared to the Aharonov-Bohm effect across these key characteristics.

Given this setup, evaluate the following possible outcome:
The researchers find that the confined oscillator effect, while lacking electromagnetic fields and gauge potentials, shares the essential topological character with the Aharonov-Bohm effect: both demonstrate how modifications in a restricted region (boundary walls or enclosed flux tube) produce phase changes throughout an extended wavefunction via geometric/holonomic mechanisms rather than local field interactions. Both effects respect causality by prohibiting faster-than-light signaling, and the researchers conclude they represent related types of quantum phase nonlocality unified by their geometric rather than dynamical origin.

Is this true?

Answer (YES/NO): NO